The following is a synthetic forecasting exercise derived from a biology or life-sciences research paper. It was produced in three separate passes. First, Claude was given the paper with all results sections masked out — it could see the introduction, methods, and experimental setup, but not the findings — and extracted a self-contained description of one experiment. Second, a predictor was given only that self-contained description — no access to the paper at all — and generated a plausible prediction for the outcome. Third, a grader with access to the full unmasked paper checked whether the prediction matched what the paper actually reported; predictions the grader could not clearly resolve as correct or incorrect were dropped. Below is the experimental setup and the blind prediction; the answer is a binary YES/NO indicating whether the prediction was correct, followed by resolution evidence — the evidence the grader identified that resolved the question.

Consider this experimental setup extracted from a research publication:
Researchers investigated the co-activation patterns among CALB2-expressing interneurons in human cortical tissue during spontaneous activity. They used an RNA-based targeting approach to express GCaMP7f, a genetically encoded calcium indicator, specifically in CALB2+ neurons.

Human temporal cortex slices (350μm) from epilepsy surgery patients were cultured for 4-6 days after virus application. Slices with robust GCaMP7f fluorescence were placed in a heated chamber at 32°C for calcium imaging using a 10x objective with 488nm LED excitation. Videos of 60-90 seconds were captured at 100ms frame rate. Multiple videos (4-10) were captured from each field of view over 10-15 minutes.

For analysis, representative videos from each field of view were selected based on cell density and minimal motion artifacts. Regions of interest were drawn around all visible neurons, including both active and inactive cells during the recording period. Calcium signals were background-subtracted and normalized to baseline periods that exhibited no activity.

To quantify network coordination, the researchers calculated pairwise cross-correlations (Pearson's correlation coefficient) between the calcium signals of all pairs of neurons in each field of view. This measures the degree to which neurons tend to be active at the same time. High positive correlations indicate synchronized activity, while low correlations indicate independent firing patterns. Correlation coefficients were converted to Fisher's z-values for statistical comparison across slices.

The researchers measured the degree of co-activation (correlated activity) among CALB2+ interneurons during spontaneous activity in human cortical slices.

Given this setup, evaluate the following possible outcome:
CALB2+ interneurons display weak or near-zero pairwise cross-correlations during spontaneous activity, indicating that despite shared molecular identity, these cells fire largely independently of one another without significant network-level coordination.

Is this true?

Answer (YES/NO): NO